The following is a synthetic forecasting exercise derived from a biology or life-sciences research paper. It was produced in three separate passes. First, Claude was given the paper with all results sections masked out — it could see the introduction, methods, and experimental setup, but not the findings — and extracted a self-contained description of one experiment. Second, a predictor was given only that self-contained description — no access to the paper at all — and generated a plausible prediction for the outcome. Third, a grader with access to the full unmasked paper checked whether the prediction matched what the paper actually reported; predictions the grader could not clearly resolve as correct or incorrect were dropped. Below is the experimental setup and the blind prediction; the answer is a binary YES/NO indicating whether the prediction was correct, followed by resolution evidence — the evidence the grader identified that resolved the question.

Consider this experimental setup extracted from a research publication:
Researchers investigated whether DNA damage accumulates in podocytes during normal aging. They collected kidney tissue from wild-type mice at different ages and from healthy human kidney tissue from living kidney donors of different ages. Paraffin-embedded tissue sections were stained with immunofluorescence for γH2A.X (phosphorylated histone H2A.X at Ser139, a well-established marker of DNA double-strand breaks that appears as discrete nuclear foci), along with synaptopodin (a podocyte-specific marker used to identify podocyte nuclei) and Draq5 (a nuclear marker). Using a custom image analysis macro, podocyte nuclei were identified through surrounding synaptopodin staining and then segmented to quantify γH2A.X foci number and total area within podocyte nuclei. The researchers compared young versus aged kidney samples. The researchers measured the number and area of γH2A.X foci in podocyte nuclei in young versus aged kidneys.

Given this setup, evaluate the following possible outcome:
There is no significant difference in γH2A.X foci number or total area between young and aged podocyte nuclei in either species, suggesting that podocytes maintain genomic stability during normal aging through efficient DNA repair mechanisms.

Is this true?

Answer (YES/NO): NO